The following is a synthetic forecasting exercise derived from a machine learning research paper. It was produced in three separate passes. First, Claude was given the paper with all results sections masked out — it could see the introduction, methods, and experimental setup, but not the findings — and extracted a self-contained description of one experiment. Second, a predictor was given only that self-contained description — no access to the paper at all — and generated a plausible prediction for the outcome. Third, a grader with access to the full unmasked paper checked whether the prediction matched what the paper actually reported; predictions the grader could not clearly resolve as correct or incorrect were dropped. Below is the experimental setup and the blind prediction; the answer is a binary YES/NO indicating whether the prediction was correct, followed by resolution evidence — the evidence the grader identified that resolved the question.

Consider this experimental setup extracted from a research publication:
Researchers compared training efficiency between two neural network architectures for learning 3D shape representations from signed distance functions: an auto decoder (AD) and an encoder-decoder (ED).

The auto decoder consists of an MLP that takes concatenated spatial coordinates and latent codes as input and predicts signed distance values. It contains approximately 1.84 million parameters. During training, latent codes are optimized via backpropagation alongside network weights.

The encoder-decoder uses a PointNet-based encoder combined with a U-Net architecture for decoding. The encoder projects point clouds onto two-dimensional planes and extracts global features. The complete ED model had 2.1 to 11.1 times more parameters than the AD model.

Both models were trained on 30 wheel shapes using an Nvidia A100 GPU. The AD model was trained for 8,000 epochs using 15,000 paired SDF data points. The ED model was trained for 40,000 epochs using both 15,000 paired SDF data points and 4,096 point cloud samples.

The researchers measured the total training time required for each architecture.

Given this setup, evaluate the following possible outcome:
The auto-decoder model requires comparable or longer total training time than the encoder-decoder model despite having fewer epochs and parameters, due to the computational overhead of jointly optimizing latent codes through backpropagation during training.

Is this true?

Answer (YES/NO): NO